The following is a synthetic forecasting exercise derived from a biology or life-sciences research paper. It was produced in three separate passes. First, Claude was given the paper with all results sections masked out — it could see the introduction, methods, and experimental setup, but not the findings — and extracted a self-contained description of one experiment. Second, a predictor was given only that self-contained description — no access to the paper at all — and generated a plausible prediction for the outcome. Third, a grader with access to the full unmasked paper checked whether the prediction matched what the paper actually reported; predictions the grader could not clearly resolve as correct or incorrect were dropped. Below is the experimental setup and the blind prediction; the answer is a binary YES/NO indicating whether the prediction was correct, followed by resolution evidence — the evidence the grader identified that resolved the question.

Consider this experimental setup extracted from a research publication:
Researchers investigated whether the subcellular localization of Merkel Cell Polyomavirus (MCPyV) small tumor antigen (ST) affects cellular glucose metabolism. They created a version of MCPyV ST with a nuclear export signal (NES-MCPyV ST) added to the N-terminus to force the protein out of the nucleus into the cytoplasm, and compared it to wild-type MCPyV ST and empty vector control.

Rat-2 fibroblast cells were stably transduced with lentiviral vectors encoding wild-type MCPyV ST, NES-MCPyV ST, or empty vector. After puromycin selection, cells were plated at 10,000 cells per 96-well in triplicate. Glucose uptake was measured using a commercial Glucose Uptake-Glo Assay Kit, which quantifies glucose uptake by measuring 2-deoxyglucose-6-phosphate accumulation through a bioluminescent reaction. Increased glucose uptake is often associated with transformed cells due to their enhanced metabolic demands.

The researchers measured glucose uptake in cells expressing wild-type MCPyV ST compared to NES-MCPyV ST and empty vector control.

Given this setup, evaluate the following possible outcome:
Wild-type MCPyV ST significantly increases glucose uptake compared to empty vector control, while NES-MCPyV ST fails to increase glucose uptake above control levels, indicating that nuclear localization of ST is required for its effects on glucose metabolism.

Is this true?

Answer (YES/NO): NO